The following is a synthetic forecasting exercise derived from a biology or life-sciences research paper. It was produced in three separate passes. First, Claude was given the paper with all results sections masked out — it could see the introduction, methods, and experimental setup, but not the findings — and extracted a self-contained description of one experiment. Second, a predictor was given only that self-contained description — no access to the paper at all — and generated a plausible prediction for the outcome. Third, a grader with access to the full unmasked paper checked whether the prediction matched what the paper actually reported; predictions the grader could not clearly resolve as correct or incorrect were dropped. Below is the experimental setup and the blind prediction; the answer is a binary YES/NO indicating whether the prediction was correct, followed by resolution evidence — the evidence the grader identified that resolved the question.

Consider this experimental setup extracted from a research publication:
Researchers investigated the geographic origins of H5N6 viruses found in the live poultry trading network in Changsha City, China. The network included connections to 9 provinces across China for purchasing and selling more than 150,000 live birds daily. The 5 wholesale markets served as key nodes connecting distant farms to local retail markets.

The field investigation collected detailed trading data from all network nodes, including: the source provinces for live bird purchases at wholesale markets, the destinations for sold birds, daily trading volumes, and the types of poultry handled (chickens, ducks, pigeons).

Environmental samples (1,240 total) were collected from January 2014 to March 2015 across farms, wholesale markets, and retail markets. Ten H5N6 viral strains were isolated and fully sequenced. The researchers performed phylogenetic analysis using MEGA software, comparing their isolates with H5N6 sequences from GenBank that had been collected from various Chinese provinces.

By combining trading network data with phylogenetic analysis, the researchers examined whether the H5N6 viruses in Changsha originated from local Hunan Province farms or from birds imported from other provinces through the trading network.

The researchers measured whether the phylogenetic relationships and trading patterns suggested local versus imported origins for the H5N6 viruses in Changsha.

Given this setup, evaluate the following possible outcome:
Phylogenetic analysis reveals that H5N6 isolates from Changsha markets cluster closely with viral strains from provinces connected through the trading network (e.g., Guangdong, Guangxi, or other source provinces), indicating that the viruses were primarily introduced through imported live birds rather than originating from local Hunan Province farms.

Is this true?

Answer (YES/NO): YES